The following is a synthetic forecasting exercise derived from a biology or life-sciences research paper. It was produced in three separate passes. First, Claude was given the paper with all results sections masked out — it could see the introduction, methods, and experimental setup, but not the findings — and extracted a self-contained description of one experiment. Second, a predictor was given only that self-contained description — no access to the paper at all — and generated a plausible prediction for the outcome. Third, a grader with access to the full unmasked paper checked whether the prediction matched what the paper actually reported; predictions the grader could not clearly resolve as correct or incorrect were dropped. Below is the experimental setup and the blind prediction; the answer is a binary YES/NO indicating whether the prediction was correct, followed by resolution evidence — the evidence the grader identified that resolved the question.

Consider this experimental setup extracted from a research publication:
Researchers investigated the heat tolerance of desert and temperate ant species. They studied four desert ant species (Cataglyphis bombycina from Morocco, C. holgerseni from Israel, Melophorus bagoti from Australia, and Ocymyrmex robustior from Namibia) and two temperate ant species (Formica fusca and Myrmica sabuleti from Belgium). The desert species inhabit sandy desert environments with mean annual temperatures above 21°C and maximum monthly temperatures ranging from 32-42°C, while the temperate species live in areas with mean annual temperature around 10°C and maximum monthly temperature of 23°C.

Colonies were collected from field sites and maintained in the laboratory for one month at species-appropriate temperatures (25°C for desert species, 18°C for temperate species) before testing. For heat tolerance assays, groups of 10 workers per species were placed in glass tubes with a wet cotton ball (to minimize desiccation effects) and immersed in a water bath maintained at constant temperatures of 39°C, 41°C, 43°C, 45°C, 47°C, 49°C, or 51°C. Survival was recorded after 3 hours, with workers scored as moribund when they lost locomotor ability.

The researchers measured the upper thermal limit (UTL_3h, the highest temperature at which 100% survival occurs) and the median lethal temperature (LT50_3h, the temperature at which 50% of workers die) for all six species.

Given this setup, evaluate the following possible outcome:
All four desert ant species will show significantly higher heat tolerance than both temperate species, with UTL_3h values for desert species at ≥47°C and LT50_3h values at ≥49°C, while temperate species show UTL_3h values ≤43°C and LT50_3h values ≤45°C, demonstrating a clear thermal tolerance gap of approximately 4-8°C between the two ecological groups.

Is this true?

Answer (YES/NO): NO